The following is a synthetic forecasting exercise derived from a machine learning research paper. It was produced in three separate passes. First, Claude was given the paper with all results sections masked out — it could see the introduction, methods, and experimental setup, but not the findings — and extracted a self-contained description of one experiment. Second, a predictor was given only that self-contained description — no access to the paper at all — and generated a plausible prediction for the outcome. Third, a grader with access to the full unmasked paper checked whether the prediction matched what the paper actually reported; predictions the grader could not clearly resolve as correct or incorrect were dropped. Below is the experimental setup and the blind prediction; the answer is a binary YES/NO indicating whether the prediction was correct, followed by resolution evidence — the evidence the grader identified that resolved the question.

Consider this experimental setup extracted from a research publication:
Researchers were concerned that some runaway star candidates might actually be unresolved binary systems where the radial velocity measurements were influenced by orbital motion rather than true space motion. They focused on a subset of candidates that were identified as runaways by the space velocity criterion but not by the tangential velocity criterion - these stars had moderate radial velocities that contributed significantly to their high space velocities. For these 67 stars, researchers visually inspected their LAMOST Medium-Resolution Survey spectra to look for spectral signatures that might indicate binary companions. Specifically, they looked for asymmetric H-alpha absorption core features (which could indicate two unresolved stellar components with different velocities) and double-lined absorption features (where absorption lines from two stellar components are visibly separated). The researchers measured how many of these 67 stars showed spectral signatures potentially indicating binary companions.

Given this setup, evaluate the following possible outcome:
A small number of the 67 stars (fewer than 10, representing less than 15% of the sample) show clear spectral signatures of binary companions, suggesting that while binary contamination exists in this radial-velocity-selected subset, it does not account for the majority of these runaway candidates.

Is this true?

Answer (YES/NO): YES